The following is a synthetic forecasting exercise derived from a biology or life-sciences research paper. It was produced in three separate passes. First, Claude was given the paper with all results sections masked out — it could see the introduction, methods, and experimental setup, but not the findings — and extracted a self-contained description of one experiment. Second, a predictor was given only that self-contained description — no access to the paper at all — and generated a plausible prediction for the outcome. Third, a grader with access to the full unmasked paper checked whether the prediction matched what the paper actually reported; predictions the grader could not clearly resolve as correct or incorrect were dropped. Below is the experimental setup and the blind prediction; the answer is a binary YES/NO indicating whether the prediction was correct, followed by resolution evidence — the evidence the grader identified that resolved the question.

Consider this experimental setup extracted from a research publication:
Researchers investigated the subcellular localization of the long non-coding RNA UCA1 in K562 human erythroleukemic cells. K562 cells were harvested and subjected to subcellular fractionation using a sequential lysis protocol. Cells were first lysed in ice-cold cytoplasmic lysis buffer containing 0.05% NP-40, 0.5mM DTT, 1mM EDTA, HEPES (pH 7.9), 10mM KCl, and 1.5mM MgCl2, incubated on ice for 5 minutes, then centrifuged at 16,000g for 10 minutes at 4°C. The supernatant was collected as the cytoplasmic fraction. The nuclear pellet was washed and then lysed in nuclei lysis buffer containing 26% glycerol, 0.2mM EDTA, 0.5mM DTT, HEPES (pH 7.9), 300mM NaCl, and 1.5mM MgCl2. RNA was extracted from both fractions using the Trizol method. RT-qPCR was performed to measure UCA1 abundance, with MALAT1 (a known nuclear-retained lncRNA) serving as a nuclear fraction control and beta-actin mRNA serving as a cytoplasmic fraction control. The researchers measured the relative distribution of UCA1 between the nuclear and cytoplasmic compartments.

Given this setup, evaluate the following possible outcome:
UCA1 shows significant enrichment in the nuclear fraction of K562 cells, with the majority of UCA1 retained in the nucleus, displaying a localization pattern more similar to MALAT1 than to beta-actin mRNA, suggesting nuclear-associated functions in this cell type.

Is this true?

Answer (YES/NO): NO